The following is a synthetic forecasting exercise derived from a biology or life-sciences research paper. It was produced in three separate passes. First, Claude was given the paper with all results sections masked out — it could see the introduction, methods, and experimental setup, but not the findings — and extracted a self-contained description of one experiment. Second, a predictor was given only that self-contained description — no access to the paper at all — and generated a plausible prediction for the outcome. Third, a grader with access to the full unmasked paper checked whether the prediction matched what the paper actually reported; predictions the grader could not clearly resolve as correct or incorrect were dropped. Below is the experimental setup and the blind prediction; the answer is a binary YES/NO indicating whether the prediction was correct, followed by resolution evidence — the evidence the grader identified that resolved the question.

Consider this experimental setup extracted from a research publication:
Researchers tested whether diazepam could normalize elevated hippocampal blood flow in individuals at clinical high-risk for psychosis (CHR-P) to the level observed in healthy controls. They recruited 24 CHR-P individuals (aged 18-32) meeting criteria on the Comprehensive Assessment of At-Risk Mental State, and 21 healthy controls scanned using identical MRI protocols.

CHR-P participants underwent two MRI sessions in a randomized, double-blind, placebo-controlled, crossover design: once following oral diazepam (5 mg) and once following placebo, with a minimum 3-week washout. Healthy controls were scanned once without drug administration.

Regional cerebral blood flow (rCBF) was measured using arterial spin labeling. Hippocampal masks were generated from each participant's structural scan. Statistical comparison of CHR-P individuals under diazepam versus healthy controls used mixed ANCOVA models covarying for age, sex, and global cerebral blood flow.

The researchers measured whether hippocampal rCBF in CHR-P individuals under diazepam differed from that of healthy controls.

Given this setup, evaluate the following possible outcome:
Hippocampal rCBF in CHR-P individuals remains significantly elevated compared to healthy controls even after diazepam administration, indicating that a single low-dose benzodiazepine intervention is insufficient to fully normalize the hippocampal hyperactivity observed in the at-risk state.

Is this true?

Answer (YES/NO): NO